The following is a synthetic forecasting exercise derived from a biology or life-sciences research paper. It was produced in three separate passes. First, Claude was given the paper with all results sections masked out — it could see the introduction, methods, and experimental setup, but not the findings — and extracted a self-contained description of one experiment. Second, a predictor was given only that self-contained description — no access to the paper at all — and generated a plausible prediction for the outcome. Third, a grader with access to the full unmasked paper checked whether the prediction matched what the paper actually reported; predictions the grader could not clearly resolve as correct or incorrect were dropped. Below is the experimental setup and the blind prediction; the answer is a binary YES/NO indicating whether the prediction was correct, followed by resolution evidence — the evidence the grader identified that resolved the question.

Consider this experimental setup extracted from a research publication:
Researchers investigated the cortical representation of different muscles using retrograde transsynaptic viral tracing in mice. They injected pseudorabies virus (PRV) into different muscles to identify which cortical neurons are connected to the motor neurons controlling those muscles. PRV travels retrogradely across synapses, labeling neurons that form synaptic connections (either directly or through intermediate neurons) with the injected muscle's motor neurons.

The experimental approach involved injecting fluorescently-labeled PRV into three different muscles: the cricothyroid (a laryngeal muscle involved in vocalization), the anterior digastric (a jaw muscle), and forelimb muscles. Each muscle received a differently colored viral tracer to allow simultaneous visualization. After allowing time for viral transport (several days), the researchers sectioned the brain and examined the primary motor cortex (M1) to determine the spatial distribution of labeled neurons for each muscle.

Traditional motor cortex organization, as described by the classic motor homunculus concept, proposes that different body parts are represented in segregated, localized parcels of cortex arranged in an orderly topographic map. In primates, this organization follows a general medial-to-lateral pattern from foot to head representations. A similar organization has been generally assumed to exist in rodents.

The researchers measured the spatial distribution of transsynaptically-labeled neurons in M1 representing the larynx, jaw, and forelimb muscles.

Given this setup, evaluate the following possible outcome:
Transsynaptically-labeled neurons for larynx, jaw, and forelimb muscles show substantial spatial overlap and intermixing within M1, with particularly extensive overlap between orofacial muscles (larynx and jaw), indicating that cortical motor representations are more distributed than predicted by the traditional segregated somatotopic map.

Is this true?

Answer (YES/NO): NO